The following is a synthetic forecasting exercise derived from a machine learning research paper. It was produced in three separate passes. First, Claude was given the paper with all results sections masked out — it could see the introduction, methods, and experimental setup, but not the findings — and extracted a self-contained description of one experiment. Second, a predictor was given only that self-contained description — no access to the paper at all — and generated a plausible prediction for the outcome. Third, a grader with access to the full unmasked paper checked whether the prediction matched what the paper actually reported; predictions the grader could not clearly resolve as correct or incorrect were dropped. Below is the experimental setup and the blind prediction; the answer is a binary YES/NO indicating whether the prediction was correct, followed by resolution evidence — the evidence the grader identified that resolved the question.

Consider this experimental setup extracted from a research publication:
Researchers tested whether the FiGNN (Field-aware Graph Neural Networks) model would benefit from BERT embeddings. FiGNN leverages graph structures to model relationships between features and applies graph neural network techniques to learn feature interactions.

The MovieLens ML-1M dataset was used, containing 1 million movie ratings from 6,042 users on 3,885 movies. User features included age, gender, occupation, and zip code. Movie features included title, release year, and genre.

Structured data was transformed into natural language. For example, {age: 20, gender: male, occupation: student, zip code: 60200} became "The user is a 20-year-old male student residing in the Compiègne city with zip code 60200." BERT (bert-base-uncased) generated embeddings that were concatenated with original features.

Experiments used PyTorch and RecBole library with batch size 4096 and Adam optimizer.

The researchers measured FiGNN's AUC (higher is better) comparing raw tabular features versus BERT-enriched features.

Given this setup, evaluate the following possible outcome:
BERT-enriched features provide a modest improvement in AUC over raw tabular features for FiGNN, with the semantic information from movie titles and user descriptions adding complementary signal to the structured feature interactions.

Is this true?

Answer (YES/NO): NO